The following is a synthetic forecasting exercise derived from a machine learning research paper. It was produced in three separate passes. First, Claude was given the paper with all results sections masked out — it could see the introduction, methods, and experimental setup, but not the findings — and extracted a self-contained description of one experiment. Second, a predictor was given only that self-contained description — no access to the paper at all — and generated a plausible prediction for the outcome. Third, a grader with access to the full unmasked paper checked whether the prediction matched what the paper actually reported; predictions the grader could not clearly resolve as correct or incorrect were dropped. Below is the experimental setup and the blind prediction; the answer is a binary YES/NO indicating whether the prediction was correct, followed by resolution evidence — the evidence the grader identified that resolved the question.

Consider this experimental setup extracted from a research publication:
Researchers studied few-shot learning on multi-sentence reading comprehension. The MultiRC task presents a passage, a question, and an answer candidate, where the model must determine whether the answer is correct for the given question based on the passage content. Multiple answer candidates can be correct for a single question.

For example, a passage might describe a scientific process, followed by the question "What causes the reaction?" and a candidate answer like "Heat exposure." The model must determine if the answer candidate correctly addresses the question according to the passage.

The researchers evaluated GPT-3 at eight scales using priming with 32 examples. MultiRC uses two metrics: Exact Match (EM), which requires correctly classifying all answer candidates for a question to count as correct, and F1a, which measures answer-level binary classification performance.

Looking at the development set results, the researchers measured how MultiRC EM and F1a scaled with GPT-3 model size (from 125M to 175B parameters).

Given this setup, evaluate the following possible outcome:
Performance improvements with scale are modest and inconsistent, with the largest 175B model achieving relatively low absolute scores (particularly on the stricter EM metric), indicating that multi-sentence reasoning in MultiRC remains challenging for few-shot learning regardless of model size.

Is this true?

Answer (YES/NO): NO